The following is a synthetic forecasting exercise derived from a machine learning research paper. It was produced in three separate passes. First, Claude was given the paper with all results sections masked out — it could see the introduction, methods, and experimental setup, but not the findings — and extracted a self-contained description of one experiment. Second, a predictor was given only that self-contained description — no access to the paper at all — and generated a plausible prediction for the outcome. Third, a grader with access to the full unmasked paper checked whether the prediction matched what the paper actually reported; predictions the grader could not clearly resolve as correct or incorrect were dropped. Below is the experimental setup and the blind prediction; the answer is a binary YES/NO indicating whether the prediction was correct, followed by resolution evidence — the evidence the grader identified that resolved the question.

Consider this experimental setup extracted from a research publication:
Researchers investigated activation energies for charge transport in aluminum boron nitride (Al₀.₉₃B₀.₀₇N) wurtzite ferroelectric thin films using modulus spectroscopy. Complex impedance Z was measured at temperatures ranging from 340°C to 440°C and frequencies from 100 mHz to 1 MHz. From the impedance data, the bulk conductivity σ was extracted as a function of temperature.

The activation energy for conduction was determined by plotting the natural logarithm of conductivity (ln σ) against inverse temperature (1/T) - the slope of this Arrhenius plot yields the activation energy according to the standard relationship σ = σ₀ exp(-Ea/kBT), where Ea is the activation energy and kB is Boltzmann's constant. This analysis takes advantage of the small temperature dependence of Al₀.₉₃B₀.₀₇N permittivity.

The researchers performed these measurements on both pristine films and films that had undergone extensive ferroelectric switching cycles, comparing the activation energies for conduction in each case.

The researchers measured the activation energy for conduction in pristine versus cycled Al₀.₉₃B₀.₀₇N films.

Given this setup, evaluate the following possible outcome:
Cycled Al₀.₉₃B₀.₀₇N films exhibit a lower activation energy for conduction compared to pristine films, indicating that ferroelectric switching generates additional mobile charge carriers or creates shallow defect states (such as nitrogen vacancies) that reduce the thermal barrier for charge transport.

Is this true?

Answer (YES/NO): NO